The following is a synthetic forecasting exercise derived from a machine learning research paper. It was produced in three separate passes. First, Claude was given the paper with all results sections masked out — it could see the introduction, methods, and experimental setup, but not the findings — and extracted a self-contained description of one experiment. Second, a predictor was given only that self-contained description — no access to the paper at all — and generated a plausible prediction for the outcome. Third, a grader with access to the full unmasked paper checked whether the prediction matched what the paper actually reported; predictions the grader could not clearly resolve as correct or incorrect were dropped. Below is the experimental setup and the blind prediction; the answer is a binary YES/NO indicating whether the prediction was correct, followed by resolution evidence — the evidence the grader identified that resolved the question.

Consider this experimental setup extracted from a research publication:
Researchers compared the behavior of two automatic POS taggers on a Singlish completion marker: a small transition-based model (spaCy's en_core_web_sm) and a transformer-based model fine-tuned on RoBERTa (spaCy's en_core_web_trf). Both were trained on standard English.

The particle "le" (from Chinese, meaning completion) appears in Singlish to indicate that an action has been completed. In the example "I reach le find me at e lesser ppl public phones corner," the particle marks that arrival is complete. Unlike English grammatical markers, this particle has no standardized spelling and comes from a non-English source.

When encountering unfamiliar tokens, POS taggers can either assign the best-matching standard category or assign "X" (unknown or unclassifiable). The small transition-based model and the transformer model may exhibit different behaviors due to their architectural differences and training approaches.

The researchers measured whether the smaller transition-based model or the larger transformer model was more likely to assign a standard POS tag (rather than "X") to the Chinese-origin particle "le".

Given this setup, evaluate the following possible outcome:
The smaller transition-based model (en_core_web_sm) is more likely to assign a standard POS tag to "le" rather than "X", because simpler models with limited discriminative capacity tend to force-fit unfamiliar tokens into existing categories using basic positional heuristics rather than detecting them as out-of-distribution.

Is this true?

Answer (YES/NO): YES